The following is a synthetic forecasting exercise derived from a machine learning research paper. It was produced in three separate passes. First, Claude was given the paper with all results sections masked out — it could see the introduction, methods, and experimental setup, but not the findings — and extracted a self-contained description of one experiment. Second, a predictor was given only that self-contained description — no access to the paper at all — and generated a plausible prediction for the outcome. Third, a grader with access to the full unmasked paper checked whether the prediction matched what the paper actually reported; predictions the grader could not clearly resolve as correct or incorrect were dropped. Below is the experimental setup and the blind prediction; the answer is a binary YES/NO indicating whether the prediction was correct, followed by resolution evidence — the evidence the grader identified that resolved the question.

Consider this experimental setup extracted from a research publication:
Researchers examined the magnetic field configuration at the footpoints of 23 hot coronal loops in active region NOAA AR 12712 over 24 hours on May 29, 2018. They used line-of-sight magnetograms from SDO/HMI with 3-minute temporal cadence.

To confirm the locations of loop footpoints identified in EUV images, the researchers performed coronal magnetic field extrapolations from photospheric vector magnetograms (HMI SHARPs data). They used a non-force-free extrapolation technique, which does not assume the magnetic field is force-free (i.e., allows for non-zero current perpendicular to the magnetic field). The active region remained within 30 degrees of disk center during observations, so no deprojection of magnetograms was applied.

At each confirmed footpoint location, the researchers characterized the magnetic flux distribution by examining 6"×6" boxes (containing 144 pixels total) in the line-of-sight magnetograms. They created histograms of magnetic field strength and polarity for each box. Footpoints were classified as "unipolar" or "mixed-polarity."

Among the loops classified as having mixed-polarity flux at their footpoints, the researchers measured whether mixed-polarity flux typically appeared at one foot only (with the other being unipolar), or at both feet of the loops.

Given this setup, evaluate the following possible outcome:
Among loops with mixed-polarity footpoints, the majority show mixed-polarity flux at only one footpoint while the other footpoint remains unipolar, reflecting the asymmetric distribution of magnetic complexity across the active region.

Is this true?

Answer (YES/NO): YES